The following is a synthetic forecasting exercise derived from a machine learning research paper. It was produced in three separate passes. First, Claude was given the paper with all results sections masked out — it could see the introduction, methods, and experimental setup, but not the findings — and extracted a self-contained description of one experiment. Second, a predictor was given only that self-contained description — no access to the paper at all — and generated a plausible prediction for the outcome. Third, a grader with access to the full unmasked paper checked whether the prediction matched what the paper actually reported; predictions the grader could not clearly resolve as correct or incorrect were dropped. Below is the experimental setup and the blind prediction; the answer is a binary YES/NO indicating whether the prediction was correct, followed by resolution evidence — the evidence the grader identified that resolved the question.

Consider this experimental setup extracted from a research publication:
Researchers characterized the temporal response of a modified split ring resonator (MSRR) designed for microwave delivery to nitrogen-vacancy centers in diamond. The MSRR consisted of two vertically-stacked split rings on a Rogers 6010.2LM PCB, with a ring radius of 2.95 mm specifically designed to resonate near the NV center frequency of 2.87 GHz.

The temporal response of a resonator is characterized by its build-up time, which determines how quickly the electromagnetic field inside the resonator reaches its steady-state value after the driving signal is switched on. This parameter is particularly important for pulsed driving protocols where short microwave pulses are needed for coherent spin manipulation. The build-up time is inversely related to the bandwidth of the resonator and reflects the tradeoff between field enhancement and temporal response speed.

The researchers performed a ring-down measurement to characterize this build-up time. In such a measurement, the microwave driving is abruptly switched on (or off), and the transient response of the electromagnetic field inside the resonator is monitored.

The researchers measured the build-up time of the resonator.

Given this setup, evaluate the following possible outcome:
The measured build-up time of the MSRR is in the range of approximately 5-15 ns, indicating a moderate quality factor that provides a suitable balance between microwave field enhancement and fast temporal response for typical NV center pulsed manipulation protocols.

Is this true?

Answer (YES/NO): YES